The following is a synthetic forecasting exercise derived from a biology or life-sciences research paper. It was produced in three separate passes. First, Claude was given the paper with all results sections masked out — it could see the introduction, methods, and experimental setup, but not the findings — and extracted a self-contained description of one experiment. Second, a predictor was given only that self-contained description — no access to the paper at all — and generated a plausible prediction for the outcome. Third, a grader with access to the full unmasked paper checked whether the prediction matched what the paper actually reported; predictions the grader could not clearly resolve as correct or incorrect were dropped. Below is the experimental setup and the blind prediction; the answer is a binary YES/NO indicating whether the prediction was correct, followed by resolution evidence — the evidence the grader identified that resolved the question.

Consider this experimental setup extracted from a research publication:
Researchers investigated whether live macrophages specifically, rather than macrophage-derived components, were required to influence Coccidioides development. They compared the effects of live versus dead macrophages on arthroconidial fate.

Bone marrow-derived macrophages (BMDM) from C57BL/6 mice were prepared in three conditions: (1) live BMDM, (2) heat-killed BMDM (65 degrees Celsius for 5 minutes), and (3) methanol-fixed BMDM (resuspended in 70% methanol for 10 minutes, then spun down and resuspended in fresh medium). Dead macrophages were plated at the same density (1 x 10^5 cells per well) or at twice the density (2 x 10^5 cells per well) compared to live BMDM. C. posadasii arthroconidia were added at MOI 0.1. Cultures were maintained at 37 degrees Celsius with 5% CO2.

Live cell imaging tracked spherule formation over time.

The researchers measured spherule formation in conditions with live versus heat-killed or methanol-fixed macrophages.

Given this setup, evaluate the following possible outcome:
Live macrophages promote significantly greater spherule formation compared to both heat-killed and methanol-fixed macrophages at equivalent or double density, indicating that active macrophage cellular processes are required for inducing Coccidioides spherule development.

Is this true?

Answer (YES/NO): YES